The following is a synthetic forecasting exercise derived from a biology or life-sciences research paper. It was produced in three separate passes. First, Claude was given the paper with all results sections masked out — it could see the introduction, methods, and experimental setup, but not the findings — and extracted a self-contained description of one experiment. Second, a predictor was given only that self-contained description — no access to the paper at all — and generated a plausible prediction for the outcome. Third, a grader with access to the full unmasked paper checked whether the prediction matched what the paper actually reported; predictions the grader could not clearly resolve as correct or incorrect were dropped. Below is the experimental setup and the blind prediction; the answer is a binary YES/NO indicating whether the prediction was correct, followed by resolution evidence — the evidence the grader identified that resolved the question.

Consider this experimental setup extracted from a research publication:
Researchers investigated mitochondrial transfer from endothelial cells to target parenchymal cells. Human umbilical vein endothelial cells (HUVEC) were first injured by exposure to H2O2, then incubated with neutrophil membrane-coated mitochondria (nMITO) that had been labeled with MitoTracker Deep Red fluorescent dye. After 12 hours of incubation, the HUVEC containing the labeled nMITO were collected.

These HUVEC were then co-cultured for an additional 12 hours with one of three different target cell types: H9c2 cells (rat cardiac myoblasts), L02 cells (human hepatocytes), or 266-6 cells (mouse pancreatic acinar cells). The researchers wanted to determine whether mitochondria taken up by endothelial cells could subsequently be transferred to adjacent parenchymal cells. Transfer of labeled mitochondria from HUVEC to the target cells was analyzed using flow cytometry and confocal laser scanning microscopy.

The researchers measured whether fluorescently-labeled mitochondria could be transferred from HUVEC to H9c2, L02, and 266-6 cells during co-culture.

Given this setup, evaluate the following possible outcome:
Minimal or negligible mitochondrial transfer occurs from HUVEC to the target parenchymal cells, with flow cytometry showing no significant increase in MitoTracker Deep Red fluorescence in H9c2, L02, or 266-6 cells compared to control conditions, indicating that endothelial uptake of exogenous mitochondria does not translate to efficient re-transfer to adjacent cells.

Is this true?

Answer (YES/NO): NO